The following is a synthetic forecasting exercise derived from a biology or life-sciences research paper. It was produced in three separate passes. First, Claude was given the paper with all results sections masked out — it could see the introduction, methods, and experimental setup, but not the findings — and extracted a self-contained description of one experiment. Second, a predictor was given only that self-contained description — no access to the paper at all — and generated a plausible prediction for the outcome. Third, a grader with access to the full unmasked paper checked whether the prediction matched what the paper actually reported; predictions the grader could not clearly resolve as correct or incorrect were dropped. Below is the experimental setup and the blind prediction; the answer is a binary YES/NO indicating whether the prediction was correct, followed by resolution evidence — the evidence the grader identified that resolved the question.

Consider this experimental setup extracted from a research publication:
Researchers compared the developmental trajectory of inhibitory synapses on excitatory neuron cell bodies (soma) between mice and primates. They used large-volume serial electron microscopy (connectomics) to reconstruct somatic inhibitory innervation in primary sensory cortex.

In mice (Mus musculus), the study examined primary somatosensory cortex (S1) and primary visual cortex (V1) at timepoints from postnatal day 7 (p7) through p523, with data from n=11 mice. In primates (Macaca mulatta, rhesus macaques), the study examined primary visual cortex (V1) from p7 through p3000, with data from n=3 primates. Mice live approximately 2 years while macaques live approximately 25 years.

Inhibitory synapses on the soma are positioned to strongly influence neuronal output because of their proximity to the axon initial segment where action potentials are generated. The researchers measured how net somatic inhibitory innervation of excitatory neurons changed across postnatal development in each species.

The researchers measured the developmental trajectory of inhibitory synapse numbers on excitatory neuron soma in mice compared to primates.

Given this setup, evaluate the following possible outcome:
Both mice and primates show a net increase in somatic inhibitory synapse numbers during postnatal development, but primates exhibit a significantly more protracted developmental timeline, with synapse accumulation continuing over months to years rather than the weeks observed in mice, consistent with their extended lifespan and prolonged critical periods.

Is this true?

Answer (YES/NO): NO